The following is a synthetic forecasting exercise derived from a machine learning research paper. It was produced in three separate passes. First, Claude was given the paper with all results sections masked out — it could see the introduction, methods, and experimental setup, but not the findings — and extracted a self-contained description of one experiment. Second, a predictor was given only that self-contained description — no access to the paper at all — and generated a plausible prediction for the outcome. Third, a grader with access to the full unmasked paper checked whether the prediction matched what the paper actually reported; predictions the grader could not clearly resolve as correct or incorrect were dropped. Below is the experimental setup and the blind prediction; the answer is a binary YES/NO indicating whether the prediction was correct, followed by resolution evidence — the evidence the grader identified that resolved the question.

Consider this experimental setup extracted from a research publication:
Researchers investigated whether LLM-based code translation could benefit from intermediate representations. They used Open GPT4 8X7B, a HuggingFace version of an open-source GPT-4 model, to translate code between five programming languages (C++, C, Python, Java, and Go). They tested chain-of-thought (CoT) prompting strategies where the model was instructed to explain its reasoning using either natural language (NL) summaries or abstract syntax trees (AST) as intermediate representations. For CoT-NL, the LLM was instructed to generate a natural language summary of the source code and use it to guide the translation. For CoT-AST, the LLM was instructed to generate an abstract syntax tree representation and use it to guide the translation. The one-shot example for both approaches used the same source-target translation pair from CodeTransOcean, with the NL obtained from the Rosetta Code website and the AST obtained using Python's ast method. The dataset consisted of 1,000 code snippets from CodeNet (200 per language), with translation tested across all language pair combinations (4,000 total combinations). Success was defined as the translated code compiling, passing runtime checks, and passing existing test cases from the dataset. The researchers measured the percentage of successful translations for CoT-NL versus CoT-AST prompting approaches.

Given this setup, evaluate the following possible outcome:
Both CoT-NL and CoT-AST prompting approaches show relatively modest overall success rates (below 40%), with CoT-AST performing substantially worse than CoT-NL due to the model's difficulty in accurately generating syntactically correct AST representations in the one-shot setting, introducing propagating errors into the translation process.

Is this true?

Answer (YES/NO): NO